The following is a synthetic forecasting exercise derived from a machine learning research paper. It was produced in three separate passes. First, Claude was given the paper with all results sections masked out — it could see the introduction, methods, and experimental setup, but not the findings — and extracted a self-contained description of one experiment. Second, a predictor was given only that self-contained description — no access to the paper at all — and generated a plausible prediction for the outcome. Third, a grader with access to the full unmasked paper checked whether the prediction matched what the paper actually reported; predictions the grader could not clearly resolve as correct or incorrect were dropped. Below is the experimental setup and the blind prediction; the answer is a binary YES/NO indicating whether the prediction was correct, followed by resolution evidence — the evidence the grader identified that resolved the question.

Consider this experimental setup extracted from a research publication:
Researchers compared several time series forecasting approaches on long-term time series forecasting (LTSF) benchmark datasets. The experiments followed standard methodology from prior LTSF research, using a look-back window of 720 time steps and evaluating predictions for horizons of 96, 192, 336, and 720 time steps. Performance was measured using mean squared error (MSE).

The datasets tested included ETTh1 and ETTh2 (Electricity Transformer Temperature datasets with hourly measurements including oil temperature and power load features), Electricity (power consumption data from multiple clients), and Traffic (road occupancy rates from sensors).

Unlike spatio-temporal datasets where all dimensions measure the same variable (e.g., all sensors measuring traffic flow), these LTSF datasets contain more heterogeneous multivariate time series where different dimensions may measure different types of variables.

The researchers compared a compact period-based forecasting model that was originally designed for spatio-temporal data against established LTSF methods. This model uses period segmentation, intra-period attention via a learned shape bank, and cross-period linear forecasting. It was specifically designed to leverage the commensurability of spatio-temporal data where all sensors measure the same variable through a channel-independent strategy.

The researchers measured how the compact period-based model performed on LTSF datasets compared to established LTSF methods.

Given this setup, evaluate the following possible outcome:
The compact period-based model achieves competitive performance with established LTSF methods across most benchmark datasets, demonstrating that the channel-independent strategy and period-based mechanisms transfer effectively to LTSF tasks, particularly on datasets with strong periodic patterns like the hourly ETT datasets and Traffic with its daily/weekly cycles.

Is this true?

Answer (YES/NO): NO